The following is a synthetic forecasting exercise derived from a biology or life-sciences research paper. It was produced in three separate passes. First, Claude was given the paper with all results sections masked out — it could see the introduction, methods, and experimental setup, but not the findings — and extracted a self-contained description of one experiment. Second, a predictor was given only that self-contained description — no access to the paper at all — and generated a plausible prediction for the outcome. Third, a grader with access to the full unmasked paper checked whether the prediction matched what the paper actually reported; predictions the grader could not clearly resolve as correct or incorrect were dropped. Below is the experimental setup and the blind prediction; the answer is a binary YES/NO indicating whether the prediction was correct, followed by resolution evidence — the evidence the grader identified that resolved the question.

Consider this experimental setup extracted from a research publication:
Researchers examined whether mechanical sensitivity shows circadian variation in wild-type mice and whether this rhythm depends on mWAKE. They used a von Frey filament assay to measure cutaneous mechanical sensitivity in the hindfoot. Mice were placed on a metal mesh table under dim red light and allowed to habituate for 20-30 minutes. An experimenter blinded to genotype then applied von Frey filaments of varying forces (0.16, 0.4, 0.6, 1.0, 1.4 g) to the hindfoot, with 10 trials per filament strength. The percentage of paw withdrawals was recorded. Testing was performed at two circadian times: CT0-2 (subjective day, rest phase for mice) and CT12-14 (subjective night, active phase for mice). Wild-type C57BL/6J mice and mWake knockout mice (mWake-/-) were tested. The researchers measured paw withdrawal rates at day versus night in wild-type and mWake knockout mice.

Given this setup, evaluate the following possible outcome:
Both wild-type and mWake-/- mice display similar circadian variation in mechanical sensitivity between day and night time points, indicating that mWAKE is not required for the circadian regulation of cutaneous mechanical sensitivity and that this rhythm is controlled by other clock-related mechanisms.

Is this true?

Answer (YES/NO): NO